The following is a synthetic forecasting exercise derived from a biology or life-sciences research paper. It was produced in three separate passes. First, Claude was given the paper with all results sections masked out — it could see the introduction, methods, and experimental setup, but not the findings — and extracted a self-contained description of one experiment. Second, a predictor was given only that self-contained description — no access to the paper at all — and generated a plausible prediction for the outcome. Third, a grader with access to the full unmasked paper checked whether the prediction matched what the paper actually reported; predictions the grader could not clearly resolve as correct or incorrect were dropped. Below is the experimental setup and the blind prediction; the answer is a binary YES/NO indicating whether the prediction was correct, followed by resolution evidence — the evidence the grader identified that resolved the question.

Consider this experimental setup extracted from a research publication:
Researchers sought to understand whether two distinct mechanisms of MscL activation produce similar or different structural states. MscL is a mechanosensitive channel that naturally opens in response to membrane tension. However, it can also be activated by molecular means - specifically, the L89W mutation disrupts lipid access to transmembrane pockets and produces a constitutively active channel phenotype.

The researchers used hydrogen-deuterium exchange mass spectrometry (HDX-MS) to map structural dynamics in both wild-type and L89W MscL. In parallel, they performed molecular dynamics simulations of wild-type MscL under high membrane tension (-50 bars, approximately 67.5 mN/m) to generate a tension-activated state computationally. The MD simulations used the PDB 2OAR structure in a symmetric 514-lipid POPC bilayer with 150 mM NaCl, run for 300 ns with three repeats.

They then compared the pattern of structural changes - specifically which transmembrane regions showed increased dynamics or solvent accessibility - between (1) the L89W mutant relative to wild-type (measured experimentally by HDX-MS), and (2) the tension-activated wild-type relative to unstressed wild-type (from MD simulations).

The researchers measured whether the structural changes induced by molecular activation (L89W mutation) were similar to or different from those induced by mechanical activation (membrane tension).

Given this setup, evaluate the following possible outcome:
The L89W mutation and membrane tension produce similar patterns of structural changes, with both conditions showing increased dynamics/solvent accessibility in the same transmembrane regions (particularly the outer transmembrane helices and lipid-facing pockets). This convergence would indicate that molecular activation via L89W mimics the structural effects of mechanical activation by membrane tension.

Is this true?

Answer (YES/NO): YES